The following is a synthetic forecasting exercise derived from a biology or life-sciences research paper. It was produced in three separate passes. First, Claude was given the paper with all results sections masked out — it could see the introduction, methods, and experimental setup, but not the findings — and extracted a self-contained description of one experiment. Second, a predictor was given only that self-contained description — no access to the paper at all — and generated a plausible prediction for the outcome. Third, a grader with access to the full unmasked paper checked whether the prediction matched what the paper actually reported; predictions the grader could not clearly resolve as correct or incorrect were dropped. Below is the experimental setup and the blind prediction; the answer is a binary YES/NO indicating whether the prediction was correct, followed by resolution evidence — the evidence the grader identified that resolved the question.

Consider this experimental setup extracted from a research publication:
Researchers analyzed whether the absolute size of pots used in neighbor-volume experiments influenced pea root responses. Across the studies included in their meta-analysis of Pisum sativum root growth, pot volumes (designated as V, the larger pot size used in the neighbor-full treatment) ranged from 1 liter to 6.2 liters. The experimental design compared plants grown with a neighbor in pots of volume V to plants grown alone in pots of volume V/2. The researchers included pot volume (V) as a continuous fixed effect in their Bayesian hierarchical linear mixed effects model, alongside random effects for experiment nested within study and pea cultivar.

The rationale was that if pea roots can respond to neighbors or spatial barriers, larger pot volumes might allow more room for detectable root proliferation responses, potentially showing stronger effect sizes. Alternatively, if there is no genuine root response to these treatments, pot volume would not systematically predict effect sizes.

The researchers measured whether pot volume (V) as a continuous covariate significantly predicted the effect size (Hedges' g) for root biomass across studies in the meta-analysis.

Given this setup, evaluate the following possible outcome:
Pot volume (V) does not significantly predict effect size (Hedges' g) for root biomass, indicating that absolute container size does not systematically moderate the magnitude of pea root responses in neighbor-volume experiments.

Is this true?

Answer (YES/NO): YES